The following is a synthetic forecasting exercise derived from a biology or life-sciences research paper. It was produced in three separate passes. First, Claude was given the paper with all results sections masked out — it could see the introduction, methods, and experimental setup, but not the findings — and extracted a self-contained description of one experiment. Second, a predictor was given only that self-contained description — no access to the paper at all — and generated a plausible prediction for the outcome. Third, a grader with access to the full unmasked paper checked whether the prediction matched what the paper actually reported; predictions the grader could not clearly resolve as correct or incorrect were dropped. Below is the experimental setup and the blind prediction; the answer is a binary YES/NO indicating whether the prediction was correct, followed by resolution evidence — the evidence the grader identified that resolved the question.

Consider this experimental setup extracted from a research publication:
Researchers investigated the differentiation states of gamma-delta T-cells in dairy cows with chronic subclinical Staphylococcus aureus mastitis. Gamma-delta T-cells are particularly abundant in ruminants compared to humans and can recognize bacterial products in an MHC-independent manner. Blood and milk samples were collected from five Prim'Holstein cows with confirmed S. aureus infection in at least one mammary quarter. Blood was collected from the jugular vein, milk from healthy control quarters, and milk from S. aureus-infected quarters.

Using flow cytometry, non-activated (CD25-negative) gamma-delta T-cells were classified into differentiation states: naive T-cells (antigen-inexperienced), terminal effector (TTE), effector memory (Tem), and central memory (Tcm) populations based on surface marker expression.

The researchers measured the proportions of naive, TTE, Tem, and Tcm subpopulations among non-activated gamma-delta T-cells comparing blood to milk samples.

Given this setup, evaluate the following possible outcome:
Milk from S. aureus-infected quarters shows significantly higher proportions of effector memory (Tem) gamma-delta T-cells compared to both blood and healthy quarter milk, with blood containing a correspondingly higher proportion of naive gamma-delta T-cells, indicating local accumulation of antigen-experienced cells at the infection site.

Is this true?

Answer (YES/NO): NO